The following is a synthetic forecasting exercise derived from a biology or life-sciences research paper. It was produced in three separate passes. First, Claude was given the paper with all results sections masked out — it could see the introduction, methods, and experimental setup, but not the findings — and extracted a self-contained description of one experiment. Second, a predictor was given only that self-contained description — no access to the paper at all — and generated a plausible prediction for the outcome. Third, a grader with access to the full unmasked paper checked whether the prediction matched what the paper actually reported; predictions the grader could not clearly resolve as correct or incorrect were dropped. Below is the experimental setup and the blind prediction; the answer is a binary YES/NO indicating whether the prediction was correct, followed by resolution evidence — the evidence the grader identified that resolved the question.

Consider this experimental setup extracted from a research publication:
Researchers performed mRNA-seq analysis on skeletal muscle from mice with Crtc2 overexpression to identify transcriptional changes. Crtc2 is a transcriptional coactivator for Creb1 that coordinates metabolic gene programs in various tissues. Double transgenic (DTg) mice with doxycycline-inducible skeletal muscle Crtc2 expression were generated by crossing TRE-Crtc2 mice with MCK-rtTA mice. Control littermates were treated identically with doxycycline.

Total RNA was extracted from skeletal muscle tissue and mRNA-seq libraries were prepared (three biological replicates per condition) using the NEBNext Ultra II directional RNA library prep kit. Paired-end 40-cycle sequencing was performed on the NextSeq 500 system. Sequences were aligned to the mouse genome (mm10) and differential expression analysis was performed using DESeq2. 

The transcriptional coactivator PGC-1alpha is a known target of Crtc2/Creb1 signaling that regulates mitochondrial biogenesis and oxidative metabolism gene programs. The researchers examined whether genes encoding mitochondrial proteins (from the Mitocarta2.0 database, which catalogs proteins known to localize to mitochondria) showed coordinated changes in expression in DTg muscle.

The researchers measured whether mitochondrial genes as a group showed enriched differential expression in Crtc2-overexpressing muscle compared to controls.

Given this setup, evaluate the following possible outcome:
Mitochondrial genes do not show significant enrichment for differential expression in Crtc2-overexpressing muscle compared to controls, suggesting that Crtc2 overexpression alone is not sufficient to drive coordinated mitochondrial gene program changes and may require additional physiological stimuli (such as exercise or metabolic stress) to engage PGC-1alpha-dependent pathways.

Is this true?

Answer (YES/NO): NO